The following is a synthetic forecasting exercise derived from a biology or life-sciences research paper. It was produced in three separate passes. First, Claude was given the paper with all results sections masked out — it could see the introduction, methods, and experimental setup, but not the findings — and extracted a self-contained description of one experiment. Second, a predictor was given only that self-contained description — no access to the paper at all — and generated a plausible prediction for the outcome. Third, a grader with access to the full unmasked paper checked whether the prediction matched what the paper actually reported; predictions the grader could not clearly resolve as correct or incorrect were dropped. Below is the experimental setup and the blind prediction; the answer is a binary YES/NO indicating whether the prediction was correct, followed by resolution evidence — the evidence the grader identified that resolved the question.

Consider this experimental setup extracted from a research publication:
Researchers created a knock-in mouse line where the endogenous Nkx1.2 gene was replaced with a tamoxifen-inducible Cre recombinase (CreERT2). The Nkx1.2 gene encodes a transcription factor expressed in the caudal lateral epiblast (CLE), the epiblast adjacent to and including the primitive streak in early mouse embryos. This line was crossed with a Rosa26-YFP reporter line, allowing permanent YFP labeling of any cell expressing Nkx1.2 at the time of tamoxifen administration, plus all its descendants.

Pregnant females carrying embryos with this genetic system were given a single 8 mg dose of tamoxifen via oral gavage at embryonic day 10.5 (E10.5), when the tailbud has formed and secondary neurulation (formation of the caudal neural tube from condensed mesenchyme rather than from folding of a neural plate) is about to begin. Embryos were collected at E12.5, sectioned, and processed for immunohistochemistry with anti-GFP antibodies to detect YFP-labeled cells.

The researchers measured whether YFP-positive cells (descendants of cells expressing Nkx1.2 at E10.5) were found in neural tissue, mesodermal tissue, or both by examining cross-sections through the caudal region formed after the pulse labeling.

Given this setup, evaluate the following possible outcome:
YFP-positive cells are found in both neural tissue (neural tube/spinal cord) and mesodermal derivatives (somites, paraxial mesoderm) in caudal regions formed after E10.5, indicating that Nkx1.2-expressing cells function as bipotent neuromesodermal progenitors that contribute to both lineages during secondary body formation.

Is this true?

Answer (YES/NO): YES